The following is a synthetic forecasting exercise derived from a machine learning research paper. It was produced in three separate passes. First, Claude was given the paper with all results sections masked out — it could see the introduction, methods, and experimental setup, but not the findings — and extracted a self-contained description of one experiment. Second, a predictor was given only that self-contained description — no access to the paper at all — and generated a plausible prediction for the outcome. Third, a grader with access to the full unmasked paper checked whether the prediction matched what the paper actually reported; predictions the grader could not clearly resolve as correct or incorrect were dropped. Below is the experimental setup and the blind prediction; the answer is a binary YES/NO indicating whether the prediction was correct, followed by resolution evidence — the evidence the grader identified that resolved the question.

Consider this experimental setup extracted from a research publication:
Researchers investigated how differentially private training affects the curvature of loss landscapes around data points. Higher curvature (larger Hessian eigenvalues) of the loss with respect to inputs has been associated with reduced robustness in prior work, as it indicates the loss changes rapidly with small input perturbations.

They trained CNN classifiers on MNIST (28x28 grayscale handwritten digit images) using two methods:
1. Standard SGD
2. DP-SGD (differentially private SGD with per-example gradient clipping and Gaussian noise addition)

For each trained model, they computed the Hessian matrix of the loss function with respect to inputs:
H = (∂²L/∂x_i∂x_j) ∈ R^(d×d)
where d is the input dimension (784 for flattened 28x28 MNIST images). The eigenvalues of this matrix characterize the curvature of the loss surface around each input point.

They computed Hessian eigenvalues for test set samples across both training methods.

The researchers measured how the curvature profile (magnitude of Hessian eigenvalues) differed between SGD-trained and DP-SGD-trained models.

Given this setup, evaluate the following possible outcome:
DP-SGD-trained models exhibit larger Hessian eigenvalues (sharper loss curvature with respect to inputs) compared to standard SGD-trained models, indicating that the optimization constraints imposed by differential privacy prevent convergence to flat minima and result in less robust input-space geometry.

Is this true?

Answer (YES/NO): YES